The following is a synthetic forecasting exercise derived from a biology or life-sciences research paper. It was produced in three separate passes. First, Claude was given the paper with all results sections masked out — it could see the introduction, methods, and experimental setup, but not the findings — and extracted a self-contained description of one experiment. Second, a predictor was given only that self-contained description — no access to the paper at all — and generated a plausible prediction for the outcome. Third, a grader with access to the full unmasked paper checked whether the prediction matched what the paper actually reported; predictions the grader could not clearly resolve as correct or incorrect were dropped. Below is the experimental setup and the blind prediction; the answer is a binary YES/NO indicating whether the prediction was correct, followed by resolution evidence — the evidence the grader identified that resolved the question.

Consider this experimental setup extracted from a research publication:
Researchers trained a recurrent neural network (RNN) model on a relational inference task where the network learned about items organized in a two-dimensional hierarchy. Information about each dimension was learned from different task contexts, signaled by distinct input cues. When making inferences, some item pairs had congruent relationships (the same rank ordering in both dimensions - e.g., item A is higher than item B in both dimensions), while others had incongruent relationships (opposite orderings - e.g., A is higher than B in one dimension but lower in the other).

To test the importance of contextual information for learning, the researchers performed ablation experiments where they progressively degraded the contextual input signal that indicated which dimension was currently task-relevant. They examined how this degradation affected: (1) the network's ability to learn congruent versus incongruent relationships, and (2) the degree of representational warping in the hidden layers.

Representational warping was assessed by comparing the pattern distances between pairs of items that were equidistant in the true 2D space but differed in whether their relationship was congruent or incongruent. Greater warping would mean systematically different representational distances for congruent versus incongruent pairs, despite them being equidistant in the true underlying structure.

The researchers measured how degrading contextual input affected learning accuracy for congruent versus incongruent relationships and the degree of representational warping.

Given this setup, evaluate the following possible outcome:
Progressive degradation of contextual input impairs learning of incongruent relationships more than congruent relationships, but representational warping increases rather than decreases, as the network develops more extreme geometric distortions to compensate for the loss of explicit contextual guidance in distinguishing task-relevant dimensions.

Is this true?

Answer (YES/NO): YES